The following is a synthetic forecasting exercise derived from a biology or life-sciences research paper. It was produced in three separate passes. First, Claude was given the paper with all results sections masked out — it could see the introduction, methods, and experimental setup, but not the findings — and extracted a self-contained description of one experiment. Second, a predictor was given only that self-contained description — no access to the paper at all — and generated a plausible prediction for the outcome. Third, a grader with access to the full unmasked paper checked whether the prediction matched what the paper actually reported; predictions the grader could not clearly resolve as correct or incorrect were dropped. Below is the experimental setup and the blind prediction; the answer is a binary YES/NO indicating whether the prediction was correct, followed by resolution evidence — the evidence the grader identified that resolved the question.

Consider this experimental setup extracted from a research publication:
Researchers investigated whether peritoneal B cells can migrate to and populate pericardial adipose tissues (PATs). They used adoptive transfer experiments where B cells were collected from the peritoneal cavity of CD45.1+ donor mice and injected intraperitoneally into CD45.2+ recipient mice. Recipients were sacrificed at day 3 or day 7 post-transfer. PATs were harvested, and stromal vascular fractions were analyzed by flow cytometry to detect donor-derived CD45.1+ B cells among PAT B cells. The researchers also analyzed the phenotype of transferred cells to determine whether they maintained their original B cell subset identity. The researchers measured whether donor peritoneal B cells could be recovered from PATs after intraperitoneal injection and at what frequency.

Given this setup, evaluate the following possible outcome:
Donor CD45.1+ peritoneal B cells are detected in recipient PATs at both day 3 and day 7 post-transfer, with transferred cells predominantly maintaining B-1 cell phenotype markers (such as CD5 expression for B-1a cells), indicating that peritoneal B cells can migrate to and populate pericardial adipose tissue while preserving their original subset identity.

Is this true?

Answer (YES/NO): NO